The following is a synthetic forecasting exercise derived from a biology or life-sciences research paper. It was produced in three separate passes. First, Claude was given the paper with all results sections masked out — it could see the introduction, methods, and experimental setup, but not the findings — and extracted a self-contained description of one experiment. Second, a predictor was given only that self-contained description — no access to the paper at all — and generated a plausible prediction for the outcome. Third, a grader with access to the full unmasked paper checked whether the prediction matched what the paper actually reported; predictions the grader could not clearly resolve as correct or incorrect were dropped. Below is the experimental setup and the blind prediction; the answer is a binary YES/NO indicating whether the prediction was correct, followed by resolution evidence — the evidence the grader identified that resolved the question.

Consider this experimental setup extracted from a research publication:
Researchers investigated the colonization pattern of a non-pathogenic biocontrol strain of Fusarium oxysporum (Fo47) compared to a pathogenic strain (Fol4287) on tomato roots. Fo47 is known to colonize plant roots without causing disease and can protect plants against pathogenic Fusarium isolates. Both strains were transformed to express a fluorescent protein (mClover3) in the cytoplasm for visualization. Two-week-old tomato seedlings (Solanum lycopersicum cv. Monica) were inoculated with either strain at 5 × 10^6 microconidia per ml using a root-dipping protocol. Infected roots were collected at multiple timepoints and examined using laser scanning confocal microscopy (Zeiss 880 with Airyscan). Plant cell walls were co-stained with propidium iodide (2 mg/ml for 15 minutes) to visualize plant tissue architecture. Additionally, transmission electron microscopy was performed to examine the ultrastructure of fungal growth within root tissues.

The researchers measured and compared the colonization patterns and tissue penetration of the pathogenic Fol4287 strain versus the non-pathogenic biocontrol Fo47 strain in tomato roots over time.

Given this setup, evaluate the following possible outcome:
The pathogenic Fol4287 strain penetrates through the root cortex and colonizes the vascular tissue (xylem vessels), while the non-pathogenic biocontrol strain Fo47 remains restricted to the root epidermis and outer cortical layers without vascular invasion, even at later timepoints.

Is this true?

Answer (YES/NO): NO